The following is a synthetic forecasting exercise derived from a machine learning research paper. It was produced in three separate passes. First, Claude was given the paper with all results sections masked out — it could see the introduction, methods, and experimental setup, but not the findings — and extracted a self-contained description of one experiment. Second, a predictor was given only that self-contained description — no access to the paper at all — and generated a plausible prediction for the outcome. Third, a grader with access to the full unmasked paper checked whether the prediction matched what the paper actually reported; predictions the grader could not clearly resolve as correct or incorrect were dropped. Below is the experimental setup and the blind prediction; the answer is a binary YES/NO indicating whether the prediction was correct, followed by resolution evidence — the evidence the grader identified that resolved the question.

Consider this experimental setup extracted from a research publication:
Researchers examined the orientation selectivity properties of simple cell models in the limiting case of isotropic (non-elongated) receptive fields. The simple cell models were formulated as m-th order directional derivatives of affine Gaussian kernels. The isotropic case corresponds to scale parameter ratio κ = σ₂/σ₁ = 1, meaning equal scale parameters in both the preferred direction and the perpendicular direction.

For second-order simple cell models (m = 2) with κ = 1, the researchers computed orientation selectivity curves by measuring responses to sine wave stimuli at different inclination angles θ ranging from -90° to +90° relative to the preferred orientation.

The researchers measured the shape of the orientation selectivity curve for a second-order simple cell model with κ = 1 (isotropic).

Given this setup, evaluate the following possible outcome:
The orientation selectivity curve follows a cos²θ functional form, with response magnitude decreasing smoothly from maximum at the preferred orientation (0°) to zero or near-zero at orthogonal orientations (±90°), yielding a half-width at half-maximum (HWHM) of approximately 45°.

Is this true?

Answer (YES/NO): YES